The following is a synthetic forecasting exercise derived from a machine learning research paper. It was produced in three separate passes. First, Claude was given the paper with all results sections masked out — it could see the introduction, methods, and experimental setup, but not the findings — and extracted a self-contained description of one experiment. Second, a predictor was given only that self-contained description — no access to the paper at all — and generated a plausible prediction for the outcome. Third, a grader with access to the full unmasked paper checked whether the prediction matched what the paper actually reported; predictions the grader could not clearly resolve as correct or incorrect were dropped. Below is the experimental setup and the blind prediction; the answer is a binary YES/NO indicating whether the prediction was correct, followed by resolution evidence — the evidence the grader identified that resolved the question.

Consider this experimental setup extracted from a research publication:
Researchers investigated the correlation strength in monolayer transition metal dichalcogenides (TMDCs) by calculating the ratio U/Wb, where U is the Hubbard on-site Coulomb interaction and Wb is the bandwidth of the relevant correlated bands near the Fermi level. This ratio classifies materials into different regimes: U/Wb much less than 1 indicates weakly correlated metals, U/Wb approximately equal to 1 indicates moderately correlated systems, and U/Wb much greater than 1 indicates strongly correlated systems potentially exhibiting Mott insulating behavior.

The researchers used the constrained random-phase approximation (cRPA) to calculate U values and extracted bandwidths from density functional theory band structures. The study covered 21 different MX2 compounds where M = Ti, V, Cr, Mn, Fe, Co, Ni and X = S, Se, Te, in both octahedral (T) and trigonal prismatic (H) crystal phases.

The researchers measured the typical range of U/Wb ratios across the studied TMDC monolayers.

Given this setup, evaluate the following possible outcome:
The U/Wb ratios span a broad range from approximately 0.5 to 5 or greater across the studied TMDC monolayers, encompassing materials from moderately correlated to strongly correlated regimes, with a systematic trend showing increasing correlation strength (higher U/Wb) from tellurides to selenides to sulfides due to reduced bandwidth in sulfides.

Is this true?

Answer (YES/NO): NO